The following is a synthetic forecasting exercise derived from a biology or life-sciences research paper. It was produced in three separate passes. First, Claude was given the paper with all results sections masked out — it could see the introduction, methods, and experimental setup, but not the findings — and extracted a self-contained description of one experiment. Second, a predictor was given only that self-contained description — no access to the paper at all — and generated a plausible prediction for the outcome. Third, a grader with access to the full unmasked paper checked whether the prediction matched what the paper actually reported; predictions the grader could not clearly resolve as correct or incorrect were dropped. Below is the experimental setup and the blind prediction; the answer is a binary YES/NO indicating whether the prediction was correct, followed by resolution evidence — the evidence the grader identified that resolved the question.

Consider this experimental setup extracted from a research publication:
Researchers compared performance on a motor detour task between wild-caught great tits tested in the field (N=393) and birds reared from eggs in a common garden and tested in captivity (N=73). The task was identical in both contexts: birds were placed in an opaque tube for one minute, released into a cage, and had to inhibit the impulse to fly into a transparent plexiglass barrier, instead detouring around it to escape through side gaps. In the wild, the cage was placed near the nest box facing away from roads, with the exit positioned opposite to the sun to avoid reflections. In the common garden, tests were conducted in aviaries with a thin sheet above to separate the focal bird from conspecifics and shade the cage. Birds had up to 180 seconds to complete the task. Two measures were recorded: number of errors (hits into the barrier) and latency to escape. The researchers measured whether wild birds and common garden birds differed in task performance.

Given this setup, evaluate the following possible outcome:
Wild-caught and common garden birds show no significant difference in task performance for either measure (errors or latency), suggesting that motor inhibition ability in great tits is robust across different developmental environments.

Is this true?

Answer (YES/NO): NO